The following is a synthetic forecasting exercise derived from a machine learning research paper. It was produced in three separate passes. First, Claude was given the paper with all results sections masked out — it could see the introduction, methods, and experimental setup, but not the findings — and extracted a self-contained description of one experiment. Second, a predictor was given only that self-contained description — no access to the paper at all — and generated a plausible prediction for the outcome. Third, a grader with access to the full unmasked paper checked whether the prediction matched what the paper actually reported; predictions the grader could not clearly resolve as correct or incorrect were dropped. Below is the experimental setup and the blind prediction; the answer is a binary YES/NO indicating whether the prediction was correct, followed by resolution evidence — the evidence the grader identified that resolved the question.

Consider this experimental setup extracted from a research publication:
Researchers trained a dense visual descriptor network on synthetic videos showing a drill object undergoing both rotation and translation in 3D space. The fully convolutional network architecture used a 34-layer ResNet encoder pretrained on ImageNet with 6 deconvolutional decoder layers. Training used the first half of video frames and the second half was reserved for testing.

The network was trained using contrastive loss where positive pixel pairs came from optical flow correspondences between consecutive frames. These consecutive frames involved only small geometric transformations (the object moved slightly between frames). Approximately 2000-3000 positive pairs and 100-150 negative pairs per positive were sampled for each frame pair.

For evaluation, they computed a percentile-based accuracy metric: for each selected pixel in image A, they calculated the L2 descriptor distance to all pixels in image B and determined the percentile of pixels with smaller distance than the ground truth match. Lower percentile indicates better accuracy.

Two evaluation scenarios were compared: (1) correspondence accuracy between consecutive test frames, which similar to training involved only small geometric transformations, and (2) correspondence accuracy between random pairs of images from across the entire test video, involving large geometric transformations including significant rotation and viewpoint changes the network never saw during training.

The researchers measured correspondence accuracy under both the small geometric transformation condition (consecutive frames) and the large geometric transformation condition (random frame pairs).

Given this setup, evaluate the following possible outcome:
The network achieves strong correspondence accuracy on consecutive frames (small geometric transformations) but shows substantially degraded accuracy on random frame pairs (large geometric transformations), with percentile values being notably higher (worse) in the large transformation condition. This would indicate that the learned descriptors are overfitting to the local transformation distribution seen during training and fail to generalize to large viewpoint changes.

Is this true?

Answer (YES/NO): NO